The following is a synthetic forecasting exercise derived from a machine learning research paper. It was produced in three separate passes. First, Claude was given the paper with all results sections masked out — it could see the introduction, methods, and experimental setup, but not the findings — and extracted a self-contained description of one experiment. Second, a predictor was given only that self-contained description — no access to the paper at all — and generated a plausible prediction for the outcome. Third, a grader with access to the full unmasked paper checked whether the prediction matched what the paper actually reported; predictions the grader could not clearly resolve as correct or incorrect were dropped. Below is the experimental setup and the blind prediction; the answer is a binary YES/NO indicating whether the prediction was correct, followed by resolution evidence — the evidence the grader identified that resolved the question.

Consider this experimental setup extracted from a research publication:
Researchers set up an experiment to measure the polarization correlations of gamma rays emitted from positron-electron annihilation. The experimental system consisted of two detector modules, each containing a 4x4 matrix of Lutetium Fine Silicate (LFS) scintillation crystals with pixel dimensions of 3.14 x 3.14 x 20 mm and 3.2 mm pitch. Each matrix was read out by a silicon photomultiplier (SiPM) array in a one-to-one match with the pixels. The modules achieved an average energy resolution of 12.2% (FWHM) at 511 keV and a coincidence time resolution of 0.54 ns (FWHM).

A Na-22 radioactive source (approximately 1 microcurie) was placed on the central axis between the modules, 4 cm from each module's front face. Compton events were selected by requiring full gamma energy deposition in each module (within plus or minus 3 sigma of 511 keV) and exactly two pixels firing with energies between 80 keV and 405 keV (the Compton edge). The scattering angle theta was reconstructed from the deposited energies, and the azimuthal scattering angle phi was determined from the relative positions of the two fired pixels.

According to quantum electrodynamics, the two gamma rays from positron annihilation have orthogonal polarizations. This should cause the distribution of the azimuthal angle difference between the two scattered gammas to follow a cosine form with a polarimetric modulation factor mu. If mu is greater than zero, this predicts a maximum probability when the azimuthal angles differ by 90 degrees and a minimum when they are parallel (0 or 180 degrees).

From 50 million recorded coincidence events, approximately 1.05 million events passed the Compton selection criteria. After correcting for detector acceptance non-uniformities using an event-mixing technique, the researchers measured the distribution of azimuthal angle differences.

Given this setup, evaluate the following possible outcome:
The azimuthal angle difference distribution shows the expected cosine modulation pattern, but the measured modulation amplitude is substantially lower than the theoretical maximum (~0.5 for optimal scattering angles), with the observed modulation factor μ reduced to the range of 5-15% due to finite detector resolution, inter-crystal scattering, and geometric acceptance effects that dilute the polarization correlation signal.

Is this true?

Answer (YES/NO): NO